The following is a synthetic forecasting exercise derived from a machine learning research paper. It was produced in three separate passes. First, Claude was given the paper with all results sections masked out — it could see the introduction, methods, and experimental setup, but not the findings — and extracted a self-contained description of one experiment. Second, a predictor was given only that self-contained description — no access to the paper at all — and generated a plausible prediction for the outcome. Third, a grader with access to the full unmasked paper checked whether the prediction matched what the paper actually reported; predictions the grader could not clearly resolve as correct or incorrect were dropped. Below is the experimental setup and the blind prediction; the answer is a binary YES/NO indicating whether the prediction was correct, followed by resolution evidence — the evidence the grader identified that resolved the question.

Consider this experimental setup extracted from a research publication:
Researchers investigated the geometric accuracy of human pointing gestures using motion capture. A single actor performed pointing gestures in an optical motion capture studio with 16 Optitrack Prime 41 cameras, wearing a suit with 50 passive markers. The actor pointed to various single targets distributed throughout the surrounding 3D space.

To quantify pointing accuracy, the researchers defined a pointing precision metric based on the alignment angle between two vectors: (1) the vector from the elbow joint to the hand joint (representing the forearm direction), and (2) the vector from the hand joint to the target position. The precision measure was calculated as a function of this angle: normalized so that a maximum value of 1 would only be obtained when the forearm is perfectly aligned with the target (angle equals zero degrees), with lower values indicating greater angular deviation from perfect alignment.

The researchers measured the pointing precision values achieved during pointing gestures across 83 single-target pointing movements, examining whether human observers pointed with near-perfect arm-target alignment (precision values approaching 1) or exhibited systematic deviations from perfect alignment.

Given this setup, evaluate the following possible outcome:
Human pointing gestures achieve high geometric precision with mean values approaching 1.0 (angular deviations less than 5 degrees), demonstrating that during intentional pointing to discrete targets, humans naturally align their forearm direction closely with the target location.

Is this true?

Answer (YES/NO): NO